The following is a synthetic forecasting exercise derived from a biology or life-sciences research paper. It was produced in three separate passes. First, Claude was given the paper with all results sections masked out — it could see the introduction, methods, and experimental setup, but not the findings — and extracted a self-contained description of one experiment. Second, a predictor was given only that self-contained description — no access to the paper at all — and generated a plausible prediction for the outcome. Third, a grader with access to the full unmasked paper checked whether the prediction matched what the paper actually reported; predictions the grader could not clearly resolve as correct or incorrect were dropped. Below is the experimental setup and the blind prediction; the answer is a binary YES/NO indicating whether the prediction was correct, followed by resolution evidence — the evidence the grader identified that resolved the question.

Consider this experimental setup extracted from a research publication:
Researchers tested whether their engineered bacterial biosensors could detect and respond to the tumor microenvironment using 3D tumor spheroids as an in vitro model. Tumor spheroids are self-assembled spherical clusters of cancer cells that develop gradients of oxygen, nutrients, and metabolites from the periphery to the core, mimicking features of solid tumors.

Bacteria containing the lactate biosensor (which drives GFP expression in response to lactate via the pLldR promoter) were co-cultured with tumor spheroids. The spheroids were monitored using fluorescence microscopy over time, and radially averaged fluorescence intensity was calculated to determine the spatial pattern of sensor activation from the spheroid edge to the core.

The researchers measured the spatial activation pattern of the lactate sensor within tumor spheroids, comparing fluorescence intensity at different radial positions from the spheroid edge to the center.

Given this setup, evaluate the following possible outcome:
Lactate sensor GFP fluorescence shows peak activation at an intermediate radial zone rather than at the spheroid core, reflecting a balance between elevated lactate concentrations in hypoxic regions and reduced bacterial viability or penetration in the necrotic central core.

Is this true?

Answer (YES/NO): NO